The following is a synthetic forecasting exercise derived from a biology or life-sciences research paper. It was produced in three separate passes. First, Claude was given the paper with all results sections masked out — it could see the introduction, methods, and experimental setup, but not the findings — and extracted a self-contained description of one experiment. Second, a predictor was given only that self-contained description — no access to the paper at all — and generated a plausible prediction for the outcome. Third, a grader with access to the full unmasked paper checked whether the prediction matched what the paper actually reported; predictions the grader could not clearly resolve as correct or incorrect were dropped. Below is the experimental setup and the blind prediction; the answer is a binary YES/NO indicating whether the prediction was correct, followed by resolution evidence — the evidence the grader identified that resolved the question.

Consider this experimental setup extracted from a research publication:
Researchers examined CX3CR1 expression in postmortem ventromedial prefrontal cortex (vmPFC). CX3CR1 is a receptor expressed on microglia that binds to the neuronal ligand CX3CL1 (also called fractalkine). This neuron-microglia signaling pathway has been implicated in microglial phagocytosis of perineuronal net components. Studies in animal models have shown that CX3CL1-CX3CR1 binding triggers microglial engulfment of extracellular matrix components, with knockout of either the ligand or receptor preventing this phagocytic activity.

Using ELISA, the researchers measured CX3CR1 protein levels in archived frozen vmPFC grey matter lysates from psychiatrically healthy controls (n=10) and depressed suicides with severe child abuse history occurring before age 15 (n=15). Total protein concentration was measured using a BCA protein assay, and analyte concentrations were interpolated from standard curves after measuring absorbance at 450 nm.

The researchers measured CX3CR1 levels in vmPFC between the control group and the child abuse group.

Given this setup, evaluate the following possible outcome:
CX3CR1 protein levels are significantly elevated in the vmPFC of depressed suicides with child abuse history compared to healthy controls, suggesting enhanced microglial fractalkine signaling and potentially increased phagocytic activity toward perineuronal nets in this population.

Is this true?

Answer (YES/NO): NO